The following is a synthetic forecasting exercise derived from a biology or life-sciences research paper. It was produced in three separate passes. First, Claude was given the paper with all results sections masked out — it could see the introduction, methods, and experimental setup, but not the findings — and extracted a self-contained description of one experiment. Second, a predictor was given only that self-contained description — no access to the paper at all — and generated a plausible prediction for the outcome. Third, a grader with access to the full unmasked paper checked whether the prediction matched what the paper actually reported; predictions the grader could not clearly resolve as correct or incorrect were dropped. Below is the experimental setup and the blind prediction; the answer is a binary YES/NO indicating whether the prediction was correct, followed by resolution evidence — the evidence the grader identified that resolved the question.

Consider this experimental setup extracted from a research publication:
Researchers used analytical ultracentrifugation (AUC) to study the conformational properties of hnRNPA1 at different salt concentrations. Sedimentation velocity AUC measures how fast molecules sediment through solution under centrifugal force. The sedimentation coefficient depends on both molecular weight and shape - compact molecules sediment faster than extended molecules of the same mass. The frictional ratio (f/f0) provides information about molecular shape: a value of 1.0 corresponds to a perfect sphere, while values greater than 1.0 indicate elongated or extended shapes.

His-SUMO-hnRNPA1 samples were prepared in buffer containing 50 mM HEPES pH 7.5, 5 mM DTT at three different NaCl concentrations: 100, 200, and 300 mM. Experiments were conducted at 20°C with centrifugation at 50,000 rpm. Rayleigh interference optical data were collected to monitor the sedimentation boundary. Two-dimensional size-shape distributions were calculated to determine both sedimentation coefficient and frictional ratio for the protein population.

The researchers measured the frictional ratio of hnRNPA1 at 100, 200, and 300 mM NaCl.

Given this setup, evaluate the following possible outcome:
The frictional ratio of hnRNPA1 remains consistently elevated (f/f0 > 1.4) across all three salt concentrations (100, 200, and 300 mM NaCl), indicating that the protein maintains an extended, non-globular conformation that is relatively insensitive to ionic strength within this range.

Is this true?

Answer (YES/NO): NO